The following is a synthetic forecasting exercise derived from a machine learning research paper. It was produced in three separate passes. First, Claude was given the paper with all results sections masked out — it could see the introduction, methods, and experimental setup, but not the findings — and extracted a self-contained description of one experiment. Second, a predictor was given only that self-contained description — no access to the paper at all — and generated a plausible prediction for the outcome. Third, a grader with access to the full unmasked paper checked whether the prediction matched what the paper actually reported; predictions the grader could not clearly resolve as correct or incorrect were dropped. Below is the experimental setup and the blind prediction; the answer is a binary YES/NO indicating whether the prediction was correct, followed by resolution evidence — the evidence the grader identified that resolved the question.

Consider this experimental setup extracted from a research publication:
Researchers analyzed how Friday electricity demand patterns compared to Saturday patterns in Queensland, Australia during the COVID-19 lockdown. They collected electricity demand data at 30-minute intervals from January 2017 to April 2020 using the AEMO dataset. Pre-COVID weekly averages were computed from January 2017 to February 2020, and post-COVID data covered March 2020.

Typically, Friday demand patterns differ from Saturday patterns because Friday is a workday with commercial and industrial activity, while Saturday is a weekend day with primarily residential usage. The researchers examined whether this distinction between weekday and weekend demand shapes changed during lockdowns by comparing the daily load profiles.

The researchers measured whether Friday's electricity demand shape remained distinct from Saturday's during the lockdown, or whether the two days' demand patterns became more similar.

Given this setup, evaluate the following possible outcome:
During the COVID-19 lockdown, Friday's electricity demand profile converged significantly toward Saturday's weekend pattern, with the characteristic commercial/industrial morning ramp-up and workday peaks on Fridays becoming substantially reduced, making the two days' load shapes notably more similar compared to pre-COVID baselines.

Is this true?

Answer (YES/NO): YES